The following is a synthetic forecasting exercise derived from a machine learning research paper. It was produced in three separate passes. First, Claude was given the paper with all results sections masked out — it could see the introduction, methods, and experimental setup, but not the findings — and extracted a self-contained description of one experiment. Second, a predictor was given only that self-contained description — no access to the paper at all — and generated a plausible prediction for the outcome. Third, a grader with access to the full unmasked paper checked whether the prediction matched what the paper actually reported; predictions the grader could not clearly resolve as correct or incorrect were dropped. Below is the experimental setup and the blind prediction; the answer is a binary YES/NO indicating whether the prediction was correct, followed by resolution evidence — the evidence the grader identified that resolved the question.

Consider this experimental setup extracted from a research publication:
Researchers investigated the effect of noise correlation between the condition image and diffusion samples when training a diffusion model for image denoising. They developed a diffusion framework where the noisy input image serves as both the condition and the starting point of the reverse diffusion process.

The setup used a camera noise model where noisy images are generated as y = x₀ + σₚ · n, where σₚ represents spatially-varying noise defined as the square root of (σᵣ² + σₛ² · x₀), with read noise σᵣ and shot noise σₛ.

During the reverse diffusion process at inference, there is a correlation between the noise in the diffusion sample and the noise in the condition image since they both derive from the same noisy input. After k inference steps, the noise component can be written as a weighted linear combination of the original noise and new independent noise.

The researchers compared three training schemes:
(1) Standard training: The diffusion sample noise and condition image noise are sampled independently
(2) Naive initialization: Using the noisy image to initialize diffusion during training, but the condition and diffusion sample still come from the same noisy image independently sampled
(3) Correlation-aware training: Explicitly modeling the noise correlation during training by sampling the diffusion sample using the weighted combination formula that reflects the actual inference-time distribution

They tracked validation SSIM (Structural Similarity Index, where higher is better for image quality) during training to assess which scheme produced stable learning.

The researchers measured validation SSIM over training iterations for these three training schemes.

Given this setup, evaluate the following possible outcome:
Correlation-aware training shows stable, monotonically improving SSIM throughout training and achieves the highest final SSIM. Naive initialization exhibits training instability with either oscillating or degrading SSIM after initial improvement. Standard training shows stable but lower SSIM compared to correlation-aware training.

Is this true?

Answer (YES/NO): NO